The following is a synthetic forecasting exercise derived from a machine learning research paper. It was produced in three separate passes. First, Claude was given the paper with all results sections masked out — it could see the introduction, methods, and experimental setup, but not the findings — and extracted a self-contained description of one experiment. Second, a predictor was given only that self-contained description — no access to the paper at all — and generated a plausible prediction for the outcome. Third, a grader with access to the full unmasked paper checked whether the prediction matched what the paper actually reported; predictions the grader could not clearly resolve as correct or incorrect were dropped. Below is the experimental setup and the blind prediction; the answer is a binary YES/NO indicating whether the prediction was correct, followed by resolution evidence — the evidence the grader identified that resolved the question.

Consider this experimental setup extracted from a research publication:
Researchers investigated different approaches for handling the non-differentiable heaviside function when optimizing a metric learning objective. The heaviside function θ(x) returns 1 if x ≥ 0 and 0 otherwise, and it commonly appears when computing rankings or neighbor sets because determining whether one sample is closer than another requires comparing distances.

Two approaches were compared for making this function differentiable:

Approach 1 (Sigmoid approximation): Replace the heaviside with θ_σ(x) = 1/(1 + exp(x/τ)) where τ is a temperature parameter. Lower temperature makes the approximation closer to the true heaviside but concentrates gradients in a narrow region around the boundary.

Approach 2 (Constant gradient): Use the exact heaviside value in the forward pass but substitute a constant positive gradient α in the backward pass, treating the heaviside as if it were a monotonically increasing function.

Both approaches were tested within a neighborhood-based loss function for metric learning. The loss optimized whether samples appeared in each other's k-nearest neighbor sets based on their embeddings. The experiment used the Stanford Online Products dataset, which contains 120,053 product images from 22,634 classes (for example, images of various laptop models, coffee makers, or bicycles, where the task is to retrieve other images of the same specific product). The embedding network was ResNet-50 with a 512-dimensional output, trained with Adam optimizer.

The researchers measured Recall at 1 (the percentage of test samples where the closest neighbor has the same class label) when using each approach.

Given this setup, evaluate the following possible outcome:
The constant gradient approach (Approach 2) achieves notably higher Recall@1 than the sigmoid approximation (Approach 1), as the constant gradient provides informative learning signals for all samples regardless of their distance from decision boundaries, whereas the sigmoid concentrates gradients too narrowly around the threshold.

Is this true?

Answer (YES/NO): YES